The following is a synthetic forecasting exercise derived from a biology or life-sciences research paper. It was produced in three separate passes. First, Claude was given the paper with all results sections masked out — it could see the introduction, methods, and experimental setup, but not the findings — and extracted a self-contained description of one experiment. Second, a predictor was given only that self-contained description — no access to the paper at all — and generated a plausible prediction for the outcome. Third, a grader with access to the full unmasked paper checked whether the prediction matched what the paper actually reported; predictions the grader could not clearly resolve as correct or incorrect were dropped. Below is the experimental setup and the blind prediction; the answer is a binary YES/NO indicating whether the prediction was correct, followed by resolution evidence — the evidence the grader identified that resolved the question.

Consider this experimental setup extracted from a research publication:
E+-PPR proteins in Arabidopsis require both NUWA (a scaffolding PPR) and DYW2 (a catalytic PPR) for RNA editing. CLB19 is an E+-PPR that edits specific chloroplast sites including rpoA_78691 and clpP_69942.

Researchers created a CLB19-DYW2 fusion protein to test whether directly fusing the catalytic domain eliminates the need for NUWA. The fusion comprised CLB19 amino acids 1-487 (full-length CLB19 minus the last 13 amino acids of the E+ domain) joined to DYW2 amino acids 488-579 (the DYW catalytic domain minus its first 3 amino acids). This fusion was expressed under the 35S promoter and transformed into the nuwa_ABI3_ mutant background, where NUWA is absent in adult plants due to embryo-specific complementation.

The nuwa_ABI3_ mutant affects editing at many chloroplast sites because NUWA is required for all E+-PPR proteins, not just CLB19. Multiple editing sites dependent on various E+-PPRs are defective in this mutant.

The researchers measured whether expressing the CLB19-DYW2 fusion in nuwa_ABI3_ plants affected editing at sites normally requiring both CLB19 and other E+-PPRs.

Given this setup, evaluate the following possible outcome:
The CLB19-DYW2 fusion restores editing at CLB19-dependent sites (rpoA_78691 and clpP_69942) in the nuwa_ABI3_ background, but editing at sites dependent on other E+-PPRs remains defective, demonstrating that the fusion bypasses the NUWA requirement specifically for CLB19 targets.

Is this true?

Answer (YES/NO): YES